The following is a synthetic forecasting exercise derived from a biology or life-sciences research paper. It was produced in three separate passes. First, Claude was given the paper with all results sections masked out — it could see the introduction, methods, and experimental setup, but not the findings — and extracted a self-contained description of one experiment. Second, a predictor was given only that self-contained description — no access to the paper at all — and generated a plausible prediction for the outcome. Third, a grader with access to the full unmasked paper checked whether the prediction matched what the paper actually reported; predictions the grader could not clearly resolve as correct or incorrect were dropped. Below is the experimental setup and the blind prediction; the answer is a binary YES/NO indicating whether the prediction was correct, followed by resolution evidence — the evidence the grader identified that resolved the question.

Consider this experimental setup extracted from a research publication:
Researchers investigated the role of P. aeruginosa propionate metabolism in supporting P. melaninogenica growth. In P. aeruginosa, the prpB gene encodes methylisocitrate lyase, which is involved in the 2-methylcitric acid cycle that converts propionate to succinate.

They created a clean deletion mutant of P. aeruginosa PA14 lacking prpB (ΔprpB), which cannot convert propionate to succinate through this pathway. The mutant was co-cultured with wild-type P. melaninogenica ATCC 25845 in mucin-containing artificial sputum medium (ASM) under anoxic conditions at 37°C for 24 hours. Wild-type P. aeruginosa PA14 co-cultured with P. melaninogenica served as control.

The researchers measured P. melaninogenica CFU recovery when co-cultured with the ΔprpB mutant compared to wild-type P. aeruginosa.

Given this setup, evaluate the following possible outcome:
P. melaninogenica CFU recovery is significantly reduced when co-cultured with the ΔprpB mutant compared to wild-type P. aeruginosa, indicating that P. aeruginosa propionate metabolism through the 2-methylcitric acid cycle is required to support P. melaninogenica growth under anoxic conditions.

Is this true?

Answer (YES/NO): YES